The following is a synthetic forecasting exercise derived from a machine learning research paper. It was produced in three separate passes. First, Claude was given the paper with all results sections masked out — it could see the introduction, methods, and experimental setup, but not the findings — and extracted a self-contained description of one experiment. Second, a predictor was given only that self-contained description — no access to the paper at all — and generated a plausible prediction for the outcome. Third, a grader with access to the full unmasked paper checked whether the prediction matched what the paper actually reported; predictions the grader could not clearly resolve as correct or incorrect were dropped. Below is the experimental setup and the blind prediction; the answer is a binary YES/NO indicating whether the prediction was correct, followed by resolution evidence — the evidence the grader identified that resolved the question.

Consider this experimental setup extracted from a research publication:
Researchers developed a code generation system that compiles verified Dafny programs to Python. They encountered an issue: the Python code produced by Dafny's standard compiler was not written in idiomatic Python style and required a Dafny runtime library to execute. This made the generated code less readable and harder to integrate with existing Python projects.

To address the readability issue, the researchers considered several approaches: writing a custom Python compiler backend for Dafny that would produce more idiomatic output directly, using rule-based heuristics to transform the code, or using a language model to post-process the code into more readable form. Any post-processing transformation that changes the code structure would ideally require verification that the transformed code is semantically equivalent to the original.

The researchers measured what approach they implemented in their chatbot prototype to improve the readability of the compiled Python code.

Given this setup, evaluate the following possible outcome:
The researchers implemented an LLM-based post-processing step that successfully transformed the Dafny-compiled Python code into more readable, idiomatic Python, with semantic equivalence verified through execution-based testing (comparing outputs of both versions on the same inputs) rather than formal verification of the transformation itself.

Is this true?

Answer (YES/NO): NO